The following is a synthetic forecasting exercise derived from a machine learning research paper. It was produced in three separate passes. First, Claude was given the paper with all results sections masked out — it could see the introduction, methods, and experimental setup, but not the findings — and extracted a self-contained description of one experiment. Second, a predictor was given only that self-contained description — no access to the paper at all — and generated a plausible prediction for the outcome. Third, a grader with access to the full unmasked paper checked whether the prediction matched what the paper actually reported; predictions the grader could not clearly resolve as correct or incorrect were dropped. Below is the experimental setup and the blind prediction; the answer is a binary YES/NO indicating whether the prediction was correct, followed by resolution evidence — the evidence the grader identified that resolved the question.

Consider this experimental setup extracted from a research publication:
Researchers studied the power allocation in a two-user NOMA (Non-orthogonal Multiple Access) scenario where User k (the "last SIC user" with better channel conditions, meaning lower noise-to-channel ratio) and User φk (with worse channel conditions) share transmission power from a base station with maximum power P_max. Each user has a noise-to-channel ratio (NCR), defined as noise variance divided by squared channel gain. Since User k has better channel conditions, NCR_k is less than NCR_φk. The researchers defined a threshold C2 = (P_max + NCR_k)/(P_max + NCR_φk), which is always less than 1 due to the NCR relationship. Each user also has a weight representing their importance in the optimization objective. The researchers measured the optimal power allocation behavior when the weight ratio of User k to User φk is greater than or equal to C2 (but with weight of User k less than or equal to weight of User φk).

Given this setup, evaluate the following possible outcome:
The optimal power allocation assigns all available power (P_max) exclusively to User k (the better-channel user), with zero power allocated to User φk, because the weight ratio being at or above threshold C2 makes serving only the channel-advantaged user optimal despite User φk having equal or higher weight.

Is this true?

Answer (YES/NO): YES